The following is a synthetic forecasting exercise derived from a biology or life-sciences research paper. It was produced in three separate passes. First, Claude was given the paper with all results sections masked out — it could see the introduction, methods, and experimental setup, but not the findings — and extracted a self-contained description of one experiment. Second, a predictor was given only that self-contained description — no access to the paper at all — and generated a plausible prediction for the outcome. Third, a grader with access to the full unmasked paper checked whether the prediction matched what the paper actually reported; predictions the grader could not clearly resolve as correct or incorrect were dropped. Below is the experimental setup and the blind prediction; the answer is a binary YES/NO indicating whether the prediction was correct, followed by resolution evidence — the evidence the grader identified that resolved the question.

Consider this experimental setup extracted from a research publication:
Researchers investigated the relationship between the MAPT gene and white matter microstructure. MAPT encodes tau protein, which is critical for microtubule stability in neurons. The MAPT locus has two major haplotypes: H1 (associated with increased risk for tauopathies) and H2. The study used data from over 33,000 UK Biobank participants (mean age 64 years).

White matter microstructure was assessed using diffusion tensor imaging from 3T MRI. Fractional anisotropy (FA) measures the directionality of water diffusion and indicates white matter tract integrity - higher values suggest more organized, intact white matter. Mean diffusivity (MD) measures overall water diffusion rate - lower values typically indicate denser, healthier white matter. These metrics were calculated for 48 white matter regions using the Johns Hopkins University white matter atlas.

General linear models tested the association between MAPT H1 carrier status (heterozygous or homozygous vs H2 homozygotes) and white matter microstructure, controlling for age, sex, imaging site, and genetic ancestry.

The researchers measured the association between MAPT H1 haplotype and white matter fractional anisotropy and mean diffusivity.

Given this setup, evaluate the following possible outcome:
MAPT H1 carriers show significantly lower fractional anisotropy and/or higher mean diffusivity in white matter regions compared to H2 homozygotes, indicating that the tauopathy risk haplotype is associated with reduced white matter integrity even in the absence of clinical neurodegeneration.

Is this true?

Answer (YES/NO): NO